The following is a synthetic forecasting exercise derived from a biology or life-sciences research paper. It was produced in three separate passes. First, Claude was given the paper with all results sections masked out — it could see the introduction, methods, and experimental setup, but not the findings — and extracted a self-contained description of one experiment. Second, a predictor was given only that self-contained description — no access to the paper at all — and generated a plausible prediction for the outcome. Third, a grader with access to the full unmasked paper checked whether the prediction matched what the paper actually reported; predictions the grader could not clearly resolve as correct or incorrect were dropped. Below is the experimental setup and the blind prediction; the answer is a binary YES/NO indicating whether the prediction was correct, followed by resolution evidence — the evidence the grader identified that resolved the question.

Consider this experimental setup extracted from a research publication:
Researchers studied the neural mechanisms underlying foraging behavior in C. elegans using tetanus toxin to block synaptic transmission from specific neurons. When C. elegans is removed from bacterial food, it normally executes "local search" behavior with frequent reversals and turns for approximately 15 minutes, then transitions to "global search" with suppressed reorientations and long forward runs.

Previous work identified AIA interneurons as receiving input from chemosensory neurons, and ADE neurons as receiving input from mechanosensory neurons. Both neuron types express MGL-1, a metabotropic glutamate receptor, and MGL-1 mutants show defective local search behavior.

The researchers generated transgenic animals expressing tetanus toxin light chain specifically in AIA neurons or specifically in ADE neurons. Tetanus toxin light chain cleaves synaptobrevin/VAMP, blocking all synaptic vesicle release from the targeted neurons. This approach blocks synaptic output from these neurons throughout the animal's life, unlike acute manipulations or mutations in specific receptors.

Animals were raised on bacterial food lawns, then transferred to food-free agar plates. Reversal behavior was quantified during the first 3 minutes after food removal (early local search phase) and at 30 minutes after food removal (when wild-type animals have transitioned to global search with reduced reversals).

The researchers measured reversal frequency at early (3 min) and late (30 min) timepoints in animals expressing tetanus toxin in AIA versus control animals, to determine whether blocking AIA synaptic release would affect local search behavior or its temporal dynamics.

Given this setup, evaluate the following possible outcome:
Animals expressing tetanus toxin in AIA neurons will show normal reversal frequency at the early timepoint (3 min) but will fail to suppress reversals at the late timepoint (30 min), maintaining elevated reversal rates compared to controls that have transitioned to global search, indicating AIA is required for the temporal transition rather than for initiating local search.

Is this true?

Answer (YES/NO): NO